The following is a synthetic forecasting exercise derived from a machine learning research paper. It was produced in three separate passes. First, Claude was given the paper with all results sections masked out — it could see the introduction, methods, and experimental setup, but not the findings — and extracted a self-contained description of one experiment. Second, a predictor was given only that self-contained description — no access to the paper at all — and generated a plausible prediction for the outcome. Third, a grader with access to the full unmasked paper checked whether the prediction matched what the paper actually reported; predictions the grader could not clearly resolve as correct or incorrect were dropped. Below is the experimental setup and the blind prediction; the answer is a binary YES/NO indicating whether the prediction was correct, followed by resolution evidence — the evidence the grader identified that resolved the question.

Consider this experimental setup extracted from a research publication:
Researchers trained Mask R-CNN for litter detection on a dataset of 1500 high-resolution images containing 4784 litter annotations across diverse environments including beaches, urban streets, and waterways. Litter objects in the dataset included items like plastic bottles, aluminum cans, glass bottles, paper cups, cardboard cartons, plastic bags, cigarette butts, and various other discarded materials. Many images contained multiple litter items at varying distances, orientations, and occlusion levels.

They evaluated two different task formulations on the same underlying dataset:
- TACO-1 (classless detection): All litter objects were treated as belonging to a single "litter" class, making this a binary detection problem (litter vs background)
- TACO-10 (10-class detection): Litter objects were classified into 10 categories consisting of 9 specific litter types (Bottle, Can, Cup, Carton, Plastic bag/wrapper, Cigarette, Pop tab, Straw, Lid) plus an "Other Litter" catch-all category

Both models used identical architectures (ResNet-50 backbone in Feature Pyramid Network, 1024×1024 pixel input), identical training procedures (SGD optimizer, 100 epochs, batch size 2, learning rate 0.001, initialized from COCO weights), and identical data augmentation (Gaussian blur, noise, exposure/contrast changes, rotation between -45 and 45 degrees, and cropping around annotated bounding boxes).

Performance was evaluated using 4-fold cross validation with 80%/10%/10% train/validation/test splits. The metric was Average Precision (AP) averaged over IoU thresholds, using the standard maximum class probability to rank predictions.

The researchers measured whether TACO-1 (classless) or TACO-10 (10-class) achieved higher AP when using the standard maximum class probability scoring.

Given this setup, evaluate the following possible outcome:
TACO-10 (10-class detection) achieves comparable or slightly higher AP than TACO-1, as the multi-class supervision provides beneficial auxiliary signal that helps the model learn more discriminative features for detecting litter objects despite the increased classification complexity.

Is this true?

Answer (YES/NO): YES